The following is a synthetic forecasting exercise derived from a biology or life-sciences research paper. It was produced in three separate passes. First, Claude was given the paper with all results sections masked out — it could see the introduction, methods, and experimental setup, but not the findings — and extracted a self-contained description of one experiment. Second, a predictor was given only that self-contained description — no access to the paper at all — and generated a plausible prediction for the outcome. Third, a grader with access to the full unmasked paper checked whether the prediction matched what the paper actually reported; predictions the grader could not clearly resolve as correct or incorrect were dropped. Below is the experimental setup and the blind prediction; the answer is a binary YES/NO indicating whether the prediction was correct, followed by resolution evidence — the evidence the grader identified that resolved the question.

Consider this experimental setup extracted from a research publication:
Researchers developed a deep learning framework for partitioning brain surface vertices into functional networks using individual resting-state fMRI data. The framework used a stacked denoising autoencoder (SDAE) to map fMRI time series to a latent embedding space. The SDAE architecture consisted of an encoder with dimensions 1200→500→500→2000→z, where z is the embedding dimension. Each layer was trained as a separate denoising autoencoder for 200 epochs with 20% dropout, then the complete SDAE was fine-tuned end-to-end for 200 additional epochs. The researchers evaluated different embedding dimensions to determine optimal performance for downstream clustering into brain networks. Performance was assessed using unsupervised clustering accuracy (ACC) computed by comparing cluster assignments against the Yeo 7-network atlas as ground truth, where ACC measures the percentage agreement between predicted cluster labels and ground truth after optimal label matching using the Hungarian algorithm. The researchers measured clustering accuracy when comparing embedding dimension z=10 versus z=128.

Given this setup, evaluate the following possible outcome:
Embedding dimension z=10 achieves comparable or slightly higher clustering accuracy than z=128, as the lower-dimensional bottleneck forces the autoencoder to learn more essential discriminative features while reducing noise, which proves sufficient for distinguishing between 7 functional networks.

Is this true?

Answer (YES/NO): NO